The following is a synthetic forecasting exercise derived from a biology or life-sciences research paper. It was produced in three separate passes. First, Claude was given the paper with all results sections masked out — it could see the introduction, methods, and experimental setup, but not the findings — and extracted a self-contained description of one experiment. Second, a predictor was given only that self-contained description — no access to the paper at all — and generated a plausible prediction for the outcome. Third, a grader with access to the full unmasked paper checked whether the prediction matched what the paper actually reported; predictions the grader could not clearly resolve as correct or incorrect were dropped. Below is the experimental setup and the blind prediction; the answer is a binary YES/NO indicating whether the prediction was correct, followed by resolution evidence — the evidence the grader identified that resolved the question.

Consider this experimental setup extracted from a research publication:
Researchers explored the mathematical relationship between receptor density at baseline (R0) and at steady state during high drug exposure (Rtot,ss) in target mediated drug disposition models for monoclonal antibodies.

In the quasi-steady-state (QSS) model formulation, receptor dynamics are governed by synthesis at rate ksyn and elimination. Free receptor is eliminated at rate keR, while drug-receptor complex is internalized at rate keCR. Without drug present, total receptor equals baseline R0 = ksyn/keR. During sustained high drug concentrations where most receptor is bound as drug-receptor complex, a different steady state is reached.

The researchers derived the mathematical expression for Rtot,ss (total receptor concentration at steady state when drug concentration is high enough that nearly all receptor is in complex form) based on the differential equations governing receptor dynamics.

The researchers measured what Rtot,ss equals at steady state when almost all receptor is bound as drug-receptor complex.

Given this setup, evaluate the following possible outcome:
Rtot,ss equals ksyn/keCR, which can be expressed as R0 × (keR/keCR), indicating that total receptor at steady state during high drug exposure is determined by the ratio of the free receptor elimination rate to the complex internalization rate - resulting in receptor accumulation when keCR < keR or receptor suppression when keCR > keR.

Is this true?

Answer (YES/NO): YES